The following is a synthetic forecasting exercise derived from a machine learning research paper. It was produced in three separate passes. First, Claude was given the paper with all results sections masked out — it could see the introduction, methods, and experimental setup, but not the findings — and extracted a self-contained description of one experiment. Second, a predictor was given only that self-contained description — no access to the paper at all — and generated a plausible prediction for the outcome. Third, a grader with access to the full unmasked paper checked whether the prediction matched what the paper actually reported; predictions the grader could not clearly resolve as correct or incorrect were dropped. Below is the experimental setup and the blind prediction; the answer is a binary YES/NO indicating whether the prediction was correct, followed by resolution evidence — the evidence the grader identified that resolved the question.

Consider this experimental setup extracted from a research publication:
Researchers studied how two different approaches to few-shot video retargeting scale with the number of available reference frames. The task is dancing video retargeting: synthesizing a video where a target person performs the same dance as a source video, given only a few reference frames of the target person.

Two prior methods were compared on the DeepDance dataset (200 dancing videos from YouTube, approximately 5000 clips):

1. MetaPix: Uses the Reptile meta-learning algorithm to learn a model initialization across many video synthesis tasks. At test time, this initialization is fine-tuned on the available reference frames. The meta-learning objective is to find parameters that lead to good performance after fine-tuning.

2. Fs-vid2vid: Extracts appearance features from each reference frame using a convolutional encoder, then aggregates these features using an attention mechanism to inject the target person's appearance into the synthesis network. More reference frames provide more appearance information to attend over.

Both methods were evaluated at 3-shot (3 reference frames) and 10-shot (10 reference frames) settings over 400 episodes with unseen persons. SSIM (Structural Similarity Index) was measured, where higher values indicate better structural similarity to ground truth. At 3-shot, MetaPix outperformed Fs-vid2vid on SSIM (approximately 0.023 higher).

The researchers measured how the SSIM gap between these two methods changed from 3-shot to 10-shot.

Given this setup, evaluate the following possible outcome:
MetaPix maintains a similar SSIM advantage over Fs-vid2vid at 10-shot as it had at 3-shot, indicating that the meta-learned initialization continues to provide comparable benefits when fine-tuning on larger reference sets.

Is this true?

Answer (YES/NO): NO